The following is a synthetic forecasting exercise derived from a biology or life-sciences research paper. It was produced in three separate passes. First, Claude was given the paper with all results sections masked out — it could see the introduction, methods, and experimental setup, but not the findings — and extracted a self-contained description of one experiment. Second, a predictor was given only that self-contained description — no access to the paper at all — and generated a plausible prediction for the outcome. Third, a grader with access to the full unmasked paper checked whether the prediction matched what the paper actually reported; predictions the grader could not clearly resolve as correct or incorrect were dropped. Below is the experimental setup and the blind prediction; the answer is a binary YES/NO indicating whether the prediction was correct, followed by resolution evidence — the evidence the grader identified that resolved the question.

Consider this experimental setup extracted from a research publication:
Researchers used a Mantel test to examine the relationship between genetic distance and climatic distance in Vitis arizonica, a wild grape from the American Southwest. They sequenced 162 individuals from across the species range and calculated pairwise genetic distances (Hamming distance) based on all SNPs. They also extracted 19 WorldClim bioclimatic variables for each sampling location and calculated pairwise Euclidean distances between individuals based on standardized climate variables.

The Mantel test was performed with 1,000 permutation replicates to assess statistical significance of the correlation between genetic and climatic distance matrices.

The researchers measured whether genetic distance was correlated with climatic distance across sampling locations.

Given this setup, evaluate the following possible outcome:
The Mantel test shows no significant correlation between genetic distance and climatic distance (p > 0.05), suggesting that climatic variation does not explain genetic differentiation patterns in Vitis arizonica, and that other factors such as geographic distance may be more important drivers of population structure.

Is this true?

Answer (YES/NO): NO